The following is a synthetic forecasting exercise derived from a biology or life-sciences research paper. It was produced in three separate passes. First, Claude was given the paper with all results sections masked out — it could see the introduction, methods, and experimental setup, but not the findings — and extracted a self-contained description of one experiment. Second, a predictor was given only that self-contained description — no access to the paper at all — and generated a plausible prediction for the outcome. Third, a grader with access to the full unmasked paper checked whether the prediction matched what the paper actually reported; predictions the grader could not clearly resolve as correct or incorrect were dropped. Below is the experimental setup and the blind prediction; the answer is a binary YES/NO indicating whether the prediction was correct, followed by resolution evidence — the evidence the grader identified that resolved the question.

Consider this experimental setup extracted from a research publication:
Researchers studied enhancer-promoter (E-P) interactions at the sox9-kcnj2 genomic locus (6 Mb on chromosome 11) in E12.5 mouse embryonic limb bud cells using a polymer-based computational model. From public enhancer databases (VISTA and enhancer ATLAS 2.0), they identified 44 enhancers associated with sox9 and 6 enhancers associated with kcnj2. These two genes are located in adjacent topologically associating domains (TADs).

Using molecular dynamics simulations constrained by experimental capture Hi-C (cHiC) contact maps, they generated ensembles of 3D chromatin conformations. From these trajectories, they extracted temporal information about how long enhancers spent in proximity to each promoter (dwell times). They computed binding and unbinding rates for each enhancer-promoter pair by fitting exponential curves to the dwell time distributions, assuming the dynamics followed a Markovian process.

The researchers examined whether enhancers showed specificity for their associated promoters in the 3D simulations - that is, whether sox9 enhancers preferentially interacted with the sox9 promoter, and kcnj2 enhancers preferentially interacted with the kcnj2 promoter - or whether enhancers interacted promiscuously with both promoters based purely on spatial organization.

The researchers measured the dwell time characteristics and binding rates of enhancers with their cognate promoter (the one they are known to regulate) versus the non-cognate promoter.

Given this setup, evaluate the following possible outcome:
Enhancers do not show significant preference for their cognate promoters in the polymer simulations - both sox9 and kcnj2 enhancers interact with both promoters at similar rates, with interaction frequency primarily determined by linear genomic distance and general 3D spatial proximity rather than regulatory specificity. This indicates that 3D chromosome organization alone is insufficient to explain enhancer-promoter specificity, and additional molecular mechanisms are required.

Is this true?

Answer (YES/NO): NO